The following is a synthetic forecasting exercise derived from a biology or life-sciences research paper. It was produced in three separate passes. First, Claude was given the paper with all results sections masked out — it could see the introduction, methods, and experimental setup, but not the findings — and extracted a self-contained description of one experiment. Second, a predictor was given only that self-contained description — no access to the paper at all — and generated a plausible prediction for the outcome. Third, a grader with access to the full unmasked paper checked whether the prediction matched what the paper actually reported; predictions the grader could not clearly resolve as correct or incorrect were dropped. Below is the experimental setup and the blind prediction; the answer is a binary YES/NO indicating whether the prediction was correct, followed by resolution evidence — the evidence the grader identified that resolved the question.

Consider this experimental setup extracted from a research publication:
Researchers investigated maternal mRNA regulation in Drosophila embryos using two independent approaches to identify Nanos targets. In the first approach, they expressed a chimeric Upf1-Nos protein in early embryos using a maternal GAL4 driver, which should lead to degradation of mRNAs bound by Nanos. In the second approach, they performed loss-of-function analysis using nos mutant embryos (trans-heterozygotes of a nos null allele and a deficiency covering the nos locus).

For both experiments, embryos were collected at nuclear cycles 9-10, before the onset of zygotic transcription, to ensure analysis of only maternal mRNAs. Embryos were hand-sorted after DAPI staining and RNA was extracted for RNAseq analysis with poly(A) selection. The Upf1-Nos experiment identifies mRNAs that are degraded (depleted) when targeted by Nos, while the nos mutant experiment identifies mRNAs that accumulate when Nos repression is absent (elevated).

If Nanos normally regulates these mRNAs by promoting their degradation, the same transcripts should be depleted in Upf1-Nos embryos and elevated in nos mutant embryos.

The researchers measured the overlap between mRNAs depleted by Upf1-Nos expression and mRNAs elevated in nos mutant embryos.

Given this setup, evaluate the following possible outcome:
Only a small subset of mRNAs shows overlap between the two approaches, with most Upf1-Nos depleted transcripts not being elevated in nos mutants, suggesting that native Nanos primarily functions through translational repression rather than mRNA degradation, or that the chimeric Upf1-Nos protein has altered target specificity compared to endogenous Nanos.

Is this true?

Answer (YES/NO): NO